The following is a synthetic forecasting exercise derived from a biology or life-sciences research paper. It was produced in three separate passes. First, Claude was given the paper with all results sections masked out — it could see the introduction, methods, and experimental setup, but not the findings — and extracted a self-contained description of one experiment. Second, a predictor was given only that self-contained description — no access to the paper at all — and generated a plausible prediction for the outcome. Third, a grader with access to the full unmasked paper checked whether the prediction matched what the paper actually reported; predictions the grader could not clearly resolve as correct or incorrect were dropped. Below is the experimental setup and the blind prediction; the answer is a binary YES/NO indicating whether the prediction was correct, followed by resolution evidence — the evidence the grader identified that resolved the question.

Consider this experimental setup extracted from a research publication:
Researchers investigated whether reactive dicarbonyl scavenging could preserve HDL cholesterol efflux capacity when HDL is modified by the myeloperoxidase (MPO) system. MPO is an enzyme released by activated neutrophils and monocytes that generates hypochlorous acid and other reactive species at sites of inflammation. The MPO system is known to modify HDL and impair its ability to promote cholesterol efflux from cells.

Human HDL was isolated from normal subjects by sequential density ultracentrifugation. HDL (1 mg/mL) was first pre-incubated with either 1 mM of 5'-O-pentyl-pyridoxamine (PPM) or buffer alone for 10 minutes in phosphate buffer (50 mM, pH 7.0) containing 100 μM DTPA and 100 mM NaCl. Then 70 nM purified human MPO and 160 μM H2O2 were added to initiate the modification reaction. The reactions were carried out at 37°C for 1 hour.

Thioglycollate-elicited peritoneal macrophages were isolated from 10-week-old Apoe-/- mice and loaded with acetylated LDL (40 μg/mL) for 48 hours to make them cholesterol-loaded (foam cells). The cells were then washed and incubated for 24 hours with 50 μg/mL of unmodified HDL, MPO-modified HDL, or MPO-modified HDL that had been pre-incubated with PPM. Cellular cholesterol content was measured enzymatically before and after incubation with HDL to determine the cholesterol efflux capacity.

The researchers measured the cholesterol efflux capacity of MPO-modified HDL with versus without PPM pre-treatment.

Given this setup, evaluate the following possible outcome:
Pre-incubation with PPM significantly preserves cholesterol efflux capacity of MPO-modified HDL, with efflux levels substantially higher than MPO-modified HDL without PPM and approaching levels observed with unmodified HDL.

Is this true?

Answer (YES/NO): YES